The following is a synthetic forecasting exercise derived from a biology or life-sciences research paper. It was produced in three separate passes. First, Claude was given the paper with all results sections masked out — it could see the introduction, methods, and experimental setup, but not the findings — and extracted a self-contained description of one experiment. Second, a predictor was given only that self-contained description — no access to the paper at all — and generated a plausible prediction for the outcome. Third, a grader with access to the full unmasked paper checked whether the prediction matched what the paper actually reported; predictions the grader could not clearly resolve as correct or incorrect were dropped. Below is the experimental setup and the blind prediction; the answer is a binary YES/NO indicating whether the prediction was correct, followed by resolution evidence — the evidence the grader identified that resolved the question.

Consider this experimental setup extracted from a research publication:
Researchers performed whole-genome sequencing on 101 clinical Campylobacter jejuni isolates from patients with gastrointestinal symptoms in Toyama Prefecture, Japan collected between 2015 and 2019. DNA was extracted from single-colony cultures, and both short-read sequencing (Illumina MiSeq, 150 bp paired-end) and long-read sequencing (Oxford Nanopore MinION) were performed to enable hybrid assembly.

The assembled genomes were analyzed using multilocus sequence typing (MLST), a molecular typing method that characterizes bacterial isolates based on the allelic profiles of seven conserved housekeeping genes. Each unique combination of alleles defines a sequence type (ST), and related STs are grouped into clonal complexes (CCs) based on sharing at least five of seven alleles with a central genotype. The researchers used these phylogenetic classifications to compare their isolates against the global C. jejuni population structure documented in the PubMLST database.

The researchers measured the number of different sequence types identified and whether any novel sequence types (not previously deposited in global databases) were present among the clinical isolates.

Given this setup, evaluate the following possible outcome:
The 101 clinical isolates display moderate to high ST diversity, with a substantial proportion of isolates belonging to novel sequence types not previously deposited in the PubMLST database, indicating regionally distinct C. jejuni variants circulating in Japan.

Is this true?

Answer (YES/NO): NO